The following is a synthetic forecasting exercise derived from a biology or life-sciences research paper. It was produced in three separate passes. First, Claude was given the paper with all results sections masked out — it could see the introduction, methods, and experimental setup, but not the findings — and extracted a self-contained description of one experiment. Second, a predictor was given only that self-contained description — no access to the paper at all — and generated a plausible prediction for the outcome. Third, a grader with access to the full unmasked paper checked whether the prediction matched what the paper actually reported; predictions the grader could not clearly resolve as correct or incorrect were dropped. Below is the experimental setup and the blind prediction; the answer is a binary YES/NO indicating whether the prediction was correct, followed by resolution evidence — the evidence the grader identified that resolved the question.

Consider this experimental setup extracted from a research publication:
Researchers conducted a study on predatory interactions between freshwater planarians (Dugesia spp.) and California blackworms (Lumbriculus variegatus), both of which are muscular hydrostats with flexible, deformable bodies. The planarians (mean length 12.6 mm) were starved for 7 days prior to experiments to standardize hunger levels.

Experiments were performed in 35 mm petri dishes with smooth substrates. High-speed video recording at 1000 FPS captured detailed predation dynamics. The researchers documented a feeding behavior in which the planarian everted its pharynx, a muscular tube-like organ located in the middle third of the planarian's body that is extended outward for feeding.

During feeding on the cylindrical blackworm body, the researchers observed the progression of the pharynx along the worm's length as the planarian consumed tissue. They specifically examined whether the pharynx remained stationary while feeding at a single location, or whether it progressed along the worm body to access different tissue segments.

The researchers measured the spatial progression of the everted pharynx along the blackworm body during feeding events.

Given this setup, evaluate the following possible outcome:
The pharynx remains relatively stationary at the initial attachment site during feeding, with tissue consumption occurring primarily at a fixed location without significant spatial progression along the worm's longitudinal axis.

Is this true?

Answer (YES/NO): NO